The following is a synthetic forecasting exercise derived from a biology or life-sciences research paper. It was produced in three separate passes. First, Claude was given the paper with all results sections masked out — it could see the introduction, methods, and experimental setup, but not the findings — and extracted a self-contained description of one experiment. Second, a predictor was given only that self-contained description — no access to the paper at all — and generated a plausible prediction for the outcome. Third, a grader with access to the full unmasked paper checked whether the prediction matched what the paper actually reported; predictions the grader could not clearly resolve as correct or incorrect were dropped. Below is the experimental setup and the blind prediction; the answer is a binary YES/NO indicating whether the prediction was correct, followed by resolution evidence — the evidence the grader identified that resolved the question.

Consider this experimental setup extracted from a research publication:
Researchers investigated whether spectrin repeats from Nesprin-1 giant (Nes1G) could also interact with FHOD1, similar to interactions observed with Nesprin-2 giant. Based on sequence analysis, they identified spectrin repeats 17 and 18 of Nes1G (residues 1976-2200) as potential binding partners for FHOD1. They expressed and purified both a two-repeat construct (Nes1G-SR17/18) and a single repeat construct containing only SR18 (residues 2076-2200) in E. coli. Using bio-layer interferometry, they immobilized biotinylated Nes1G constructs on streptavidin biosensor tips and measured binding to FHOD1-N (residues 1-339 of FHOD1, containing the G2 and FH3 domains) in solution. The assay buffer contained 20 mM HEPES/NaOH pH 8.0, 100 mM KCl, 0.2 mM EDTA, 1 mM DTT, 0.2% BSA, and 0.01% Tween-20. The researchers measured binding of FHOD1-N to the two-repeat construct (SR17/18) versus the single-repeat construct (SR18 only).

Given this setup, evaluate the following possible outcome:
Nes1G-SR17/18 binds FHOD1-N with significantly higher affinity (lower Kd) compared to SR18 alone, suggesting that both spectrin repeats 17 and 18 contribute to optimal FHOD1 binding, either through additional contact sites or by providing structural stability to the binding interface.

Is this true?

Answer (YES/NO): NO